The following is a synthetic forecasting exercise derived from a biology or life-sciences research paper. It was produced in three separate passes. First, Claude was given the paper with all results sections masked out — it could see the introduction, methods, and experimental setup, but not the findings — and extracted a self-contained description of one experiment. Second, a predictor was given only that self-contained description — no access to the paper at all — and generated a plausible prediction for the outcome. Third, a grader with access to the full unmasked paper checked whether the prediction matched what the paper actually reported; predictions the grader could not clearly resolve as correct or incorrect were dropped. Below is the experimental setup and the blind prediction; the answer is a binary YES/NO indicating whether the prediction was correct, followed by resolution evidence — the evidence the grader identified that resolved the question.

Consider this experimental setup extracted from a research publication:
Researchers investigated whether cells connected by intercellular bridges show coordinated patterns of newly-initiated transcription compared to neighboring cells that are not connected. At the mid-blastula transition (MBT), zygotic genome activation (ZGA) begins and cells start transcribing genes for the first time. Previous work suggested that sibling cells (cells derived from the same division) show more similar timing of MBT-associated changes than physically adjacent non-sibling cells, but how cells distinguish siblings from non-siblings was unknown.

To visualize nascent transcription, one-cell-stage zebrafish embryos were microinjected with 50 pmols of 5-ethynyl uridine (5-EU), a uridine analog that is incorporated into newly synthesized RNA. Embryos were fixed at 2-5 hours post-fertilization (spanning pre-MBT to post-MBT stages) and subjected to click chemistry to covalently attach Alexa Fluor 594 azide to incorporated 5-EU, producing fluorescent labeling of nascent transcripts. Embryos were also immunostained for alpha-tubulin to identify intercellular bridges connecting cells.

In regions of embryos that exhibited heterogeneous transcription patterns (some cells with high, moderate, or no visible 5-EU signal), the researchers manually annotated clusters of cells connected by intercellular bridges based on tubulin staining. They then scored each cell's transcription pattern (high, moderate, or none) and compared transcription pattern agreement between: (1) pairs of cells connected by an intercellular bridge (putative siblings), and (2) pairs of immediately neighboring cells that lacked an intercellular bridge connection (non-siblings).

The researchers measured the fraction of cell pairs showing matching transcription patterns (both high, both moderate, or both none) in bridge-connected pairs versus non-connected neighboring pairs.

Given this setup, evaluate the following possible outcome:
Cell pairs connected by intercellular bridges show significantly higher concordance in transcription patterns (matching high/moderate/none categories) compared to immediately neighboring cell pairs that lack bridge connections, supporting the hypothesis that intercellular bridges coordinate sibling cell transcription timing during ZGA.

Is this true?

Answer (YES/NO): YES